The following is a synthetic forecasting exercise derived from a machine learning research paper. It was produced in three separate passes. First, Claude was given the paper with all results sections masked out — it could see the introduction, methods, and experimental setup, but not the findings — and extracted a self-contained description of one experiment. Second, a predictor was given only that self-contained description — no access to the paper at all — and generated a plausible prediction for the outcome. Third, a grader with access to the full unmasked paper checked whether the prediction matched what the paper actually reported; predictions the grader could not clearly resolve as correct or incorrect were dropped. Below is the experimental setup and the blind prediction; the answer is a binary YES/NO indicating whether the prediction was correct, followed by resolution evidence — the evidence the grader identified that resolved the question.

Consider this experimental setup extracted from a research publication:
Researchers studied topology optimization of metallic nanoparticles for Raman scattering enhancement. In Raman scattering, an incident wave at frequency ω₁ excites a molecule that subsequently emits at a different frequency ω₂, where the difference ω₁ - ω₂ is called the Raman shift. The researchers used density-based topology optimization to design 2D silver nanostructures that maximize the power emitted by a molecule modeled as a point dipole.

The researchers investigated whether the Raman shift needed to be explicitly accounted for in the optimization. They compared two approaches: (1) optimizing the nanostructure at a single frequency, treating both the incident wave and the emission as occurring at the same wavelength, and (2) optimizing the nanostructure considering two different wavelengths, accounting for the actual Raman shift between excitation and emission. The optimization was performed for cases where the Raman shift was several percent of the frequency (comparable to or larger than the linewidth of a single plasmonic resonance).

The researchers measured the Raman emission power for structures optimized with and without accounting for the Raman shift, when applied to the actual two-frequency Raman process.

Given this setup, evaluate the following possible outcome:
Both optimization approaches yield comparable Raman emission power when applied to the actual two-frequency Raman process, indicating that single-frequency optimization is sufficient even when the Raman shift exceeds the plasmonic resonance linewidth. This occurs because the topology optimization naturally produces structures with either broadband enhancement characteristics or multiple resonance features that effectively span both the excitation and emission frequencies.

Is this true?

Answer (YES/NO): NO